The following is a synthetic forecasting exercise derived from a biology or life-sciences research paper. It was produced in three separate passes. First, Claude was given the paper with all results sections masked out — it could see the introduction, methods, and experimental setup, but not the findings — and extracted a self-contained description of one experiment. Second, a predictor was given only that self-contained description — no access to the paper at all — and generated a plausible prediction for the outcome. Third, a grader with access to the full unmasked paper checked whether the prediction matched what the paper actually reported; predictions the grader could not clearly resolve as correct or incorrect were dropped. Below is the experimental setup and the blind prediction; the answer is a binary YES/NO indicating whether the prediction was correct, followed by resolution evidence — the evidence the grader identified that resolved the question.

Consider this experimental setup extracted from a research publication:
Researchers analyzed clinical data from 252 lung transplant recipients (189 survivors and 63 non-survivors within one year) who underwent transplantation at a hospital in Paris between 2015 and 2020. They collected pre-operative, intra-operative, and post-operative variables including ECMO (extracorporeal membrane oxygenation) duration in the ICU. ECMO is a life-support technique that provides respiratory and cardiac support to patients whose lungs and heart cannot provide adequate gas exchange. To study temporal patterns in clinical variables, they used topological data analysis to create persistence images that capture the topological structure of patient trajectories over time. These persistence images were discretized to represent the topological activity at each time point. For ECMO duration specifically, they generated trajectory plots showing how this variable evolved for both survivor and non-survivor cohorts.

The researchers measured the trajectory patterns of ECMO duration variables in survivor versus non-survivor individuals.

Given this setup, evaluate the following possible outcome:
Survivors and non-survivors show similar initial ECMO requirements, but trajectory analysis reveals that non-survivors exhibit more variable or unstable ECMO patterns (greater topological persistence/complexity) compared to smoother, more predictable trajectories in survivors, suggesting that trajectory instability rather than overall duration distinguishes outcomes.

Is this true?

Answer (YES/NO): NO